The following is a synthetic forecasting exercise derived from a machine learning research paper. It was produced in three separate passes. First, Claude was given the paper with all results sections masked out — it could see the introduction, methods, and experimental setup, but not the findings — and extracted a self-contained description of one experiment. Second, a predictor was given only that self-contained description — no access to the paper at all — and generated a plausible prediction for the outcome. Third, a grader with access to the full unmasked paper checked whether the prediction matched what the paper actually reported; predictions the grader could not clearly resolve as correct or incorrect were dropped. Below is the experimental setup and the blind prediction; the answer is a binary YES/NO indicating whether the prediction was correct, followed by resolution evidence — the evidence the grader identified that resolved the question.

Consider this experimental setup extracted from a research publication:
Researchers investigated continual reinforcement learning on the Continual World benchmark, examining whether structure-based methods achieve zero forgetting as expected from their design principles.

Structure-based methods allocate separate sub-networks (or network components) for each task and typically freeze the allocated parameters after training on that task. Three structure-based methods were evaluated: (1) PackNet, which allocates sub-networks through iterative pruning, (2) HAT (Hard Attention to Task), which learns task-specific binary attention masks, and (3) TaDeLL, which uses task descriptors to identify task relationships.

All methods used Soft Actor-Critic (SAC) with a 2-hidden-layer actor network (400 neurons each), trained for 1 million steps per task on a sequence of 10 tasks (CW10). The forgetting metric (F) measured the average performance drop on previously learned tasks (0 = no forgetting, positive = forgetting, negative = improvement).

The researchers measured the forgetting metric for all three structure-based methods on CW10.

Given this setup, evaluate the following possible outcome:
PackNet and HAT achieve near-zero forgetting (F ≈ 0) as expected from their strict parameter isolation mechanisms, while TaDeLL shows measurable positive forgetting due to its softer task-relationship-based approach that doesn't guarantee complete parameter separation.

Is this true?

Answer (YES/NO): NO